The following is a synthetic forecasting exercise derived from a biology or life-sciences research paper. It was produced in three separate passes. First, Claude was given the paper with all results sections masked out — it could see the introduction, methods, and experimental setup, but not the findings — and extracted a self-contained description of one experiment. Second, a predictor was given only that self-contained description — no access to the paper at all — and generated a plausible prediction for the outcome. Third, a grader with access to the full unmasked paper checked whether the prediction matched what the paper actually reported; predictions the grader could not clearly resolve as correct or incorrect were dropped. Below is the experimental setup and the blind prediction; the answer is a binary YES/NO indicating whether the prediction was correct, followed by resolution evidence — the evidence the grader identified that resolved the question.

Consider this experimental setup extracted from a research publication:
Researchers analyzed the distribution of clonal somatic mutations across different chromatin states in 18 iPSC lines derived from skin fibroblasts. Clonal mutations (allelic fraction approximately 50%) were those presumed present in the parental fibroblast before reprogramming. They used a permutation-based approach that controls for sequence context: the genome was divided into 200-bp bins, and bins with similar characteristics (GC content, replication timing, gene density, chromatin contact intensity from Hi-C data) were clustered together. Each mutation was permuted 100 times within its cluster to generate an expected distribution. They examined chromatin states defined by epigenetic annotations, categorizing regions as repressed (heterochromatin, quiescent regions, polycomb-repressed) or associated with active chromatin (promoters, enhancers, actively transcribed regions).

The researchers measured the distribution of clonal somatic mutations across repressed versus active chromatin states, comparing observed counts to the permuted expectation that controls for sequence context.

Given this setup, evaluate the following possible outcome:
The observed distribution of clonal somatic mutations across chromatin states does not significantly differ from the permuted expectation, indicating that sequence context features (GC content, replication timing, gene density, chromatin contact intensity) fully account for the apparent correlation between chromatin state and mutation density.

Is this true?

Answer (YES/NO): NO